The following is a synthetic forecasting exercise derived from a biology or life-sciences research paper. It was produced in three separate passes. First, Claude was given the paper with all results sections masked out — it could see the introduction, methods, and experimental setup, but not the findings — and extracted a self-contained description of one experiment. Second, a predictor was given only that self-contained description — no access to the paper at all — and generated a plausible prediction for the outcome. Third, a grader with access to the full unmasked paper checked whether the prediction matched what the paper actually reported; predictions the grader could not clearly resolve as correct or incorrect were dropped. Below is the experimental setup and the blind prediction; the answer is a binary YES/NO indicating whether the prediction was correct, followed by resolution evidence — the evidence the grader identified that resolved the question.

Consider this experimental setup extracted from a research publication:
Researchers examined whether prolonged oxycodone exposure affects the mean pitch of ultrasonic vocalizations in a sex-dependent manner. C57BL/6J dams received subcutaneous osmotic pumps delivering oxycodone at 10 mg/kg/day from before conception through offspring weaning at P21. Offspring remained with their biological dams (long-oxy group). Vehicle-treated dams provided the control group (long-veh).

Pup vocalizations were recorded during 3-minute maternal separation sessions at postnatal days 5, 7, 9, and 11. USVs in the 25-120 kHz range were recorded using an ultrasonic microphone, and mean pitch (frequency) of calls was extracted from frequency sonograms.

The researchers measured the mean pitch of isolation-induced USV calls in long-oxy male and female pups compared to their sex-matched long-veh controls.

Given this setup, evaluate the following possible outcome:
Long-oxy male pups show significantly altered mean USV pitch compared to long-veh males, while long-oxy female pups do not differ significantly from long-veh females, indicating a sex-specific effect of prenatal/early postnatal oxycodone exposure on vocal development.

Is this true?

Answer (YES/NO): YES